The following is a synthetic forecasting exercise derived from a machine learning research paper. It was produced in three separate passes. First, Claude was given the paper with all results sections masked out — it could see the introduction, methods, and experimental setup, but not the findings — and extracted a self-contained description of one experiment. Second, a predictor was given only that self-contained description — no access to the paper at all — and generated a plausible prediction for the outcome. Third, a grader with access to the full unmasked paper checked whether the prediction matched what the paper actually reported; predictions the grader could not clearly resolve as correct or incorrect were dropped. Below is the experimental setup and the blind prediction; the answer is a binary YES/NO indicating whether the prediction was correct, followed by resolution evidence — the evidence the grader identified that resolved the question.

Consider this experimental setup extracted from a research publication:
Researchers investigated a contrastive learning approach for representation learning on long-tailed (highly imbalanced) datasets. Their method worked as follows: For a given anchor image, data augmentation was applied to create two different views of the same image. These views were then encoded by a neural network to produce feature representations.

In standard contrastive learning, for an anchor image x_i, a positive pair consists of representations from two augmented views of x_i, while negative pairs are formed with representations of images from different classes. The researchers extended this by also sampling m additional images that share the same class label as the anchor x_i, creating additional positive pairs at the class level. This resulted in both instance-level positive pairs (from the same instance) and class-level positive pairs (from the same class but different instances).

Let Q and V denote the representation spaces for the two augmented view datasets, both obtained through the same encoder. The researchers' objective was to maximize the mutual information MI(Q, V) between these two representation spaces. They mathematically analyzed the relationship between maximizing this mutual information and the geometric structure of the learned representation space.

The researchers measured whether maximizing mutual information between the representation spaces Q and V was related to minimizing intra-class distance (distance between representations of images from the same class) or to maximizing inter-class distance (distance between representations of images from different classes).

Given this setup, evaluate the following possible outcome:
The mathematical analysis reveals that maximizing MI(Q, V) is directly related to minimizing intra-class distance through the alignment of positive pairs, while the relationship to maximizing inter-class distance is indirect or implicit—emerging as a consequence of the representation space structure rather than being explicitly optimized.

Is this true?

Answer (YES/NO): YES